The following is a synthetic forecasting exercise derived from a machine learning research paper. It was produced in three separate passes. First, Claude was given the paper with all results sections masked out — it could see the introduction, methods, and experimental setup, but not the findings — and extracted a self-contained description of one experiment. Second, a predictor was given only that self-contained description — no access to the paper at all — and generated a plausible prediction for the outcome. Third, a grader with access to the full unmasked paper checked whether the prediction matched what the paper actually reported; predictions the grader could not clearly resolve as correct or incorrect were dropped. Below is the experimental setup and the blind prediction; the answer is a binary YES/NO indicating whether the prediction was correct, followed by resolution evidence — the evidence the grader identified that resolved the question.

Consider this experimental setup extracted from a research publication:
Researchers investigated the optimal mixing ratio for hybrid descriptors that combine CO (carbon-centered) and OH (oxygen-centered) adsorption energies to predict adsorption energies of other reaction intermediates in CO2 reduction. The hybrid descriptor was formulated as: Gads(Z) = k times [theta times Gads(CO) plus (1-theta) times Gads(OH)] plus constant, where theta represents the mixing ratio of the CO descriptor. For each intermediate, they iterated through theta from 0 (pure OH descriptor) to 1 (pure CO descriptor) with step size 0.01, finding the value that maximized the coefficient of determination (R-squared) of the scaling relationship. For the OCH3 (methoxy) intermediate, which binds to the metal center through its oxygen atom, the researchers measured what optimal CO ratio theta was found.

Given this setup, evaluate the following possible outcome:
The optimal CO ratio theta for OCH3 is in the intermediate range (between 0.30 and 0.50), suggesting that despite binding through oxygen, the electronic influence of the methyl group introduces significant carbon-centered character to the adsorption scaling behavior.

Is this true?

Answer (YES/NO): NO